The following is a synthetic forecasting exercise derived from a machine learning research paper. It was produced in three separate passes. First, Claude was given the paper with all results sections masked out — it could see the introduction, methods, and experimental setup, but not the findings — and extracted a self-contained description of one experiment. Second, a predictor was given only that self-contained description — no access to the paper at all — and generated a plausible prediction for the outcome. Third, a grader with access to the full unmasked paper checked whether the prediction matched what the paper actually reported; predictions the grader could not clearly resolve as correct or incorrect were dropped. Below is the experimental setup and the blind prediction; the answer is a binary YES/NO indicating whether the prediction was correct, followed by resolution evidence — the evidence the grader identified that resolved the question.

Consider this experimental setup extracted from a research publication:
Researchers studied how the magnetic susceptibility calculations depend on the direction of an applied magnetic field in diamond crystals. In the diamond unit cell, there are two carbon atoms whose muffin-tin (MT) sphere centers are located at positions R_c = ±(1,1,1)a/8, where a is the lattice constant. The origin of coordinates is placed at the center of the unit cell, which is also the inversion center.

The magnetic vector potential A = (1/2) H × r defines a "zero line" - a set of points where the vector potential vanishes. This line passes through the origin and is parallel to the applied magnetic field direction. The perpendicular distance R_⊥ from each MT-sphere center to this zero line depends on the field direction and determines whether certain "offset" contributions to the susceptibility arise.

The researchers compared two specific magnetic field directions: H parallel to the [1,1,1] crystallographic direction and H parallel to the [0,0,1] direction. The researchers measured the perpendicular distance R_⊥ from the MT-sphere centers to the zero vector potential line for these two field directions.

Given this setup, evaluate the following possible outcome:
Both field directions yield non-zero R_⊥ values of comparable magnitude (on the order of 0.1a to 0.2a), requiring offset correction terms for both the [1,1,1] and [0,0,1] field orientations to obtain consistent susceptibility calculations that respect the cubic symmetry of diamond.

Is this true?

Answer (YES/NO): NO